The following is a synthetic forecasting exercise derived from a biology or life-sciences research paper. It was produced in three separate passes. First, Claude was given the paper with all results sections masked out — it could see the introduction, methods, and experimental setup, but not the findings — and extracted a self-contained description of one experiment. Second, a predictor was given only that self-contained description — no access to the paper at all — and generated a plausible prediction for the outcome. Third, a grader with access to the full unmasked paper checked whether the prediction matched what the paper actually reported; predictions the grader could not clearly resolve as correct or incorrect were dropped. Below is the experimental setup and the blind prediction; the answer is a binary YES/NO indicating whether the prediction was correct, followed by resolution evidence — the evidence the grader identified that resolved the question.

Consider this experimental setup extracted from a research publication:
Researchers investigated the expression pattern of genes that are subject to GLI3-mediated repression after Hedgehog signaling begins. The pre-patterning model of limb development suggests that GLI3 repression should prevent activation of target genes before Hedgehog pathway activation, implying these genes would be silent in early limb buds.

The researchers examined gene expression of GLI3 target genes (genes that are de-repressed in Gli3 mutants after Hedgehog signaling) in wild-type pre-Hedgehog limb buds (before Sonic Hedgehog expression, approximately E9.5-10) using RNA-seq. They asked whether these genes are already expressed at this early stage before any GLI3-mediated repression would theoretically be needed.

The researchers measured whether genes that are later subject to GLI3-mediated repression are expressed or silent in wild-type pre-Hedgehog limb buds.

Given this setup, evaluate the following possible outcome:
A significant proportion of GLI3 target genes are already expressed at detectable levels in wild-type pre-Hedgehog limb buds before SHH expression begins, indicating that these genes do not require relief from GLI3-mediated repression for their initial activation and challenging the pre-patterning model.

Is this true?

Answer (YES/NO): YES